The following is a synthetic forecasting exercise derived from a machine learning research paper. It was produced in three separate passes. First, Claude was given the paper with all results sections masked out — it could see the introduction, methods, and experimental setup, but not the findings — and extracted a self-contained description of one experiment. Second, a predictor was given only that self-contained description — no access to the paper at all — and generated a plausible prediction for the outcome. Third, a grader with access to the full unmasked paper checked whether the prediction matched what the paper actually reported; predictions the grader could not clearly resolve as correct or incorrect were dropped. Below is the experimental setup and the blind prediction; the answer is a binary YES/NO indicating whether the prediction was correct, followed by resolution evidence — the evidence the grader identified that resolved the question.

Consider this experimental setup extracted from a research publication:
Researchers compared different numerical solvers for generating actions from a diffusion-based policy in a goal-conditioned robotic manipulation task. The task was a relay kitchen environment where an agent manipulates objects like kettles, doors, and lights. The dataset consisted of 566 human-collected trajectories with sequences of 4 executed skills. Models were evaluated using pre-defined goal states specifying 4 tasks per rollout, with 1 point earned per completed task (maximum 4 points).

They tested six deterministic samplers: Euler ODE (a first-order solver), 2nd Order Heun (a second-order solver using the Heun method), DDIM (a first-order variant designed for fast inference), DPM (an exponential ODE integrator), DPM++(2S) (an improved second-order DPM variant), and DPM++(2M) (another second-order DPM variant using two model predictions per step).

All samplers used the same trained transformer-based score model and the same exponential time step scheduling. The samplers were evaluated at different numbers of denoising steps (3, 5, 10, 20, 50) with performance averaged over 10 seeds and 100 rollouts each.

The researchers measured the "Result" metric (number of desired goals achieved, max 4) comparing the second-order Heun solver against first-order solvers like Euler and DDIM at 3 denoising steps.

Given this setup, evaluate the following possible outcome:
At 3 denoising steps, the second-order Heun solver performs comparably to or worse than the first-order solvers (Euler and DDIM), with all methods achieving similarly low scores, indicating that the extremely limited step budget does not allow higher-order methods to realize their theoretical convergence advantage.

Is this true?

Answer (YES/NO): NO